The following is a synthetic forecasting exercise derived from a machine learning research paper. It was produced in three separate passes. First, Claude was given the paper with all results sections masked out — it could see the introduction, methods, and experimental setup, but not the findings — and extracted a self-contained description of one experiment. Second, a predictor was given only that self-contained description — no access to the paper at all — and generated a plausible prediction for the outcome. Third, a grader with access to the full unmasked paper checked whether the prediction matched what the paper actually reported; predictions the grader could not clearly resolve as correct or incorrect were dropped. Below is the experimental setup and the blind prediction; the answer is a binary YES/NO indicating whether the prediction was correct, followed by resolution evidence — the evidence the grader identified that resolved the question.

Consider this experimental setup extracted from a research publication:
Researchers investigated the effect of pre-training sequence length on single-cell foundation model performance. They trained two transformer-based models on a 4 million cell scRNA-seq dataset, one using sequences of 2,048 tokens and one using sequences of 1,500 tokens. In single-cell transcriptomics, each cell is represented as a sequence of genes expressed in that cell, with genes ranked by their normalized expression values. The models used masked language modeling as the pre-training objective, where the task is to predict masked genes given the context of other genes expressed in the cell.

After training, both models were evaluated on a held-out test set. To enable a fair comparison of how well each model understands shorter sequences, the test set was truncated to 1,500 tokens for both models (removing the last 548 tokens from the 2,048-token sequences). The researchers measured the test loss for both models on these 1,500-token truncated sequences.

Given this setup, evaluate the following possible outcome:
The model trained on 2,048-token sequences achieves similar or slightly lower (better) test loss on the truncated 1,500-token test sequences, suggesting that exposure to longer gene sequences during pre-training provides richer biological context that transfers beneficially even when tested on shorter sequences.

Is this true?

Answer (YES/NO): YES